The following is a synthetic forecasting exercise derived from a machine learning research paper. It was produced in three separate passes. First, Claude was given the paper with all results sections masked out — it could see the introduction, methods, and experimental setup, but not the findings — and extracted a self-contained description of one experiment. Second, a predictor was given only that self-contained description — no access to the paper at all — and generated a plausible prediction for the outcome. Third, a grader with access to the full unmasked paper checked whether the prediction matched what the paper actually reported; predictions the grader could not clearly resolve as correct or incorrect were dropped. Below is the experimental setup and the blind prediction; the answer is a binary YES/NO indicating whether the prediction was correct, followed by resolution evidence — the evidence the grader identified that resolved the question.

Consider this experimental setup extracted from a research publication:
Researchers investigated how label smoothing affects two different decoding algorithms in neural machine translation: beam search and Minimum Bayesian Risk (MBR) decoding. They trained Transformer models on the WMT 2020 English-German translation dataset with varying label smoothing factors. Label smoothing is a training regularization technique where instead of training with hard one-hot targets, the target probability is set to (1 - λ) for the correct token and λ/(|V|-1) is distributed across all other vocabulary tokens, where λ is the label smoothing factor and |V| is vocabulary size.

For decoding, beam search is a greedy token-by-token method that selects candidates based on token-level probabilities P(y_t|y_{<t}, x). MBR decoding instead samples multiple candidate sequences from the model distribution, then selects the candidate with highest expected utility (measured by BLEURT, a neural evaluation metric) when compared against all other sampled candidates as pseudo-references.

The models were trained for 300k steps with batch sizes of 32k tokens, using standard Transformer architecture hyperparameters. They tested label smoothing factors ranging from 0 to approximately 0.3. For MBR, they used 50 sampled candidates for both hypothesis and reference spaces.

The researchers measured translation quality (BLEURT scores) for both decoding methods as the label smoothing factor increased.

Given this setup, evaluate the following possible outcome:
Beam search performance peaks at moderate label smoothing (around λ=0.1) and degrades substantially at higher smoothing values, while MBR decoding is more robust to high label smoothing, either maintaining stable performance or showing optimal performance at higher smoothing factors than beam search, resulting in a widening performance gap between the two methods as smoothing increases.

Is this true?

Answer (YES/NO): NO